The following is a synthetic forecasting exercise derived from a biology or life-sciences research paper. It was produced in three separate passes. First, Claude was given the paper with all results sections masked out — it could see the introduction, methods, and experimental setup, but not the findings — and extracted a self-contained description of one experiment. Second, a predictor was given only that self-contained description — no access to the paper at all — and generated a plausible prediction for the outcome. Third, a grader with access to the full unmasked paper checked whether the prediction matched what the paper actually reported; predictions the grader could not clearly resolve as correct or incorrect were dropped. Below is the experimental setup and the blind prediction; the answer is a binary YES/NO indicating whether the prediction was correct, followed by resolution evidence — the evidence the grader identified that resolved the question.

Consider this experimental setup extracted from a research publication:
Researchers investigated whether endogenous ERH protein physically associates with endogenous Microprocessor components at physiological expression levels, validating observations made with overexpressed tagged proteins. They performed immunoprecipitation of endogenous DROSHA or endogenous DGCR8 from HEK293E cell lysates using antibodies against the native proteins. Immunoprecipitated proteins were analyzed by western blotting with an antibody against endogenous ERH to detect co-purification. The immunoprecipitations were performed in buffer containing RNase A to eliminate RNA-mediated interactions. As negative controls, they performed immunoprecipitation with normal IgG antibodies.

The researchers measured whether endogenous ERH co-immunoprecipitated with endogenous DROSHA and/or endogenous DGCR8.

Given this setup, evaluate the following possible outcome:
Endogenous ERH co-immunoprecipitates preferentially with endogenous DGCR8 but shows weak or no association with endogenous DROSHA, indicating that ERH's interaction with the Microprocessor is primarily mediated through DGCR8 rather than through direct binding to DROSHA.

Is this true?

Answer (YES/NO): YES